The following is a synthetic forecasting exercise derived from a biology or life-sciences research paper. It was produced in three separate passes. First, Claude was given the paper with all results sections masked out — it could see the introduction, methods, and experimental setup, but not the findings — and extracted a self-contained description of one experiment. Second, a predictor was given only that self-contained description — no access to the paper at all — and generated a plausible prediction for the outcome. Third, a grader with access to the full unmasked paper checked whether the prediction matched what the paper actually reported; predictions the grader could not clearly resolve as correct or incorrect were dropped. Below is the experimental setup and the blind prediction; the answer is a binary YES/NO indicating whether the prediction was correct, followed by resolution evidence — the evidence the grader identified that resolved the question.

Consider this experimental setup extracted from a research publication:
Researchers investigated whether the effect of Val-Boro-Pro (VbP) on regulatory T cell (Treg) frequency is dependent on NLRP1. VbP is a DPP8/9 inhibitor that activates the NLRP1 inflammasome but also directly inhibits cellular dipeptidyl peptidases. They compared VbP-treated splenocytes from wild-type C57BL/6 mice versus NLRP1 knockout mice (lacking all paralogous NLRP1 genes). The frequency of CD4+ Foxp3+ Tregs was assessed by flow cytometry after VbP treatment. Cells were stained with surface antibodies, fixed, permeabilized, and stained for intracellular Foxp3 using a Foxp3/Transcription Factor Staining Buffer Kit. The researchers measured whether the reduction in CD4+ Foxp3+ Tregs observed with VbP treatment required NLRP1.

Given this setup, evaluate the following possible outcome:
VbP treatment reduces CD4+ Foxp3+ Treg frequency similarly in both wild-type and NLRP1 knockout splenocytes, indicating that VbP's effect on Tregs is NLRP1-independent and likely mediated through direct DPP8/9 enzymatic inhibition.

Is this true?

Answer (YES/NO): YES